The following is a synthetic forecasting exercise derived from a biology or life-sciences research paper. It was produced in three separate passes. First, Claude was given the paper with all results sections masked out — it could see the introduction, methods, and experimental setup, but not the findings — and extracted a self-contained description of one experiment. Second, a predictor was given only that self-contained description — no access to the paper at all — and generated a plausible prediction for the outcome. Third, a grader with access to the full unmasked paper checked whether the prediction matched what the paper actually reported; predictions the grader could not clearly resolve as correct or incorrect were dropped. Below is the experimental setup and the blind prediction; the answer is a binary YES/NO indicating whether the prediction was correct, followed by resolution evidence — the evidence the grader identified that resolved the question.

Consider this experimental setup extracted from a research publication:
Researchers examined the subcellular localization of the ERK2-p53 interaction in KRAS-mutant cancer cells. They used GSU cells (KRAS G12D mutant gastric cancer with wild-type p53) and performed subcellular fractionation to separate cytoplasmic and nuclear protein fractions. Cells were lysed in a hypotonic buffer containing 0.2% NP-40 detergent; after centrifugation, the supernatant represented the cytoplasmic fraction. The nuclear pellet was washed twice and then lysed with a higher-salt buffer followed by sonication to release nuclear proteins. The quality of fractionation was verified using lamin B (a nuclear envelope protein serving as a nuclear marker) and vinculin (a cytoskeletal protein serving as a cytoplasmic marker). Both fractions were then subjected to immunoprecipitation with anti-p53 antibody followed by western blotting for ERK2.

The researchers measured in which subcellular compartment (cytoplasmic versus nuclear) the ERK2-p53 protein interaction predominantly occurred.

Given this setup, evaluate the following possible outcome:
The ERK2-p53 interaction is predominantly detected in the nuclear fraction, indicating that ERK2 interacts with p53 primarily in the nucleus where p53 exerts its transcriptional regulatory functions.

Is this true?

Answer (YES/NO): NO